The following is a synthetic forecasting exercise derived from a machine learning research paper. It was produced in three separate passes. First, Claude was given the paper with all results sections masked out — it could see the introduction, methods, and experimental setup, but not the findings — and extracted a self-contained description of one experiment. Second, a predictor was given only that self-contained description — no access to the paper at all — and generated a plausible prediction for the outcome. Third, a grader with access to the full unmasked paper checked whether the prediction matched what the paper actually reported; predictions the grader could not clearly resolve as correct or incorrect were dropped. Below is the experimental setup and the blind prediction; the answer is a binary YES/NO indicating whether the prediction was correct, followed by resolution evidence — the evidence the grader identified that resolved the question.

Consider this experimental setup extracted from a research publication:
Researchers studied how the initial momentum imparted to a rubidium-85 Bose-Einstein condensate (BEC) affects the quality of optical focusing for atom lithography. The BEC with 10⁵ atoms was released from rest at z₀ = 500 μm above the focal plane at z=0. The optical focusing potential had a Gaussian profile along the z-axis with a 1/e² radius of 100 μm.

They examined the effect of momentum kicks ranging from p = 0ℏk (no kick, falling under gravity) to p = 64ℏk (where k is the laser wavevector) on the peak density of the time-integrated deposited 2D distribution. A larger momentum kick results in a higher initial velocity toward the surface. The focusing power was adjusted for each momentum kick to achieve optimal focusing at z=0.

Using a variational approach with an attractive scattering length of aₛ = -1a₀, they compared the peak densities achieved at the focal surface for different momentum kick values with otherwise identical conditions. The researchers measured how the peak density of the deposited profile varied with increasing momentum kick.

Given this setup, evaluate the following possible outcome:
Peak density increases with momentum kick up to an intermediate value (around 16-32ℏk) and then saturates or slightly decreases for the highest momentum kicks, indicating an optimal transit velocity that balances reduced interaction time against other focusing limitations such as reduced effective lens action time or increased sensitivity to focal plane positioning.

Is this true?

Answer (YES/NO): NO